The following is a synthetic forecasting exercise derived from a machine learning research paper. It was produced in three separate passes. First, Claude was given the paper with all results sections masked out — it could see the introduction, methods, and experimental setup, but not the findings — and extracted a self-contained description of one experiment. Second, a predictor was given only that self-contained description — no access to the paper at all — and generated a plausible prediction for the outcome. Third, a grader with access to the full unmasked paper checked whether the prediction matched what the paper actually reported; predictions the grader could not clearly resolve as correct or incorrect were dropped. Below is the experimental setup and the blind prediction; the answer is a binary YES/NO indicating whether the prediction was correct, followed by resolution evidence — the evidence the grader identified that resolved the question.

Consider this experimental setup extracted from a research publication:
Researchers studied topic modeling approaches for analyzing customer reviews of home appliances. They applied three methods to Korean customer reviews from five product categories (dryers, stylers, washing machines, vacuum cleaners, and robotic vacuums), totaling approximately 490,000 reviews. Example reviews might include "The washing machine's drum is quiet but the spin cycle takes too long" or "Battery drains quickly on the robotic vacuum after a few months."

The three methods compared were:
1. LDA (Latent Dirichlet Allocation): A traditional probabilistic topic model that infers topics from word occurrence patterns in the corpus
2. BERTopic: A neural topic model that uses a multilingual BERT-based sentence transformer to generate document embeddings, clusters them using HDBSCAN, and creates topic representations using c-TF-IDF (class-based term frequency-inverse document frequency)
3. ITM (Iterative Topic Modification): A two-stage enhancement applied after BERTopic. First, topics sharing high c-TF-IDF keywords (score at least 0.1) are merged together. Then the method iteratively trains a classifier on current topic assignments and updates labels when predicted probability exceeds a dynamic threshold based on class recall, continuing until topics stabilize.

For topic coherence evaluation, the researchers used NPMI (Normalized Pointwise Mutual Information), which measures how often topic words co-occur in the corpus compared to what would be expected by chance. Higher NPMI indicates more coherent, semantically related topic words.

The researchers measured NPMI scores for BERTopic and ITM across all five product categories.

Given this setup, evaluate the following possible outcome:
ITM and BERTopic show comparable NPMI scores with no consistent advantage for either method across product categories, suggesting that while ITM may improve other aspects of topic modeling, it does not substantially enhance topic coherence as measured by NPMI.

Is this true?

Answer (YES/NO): NO